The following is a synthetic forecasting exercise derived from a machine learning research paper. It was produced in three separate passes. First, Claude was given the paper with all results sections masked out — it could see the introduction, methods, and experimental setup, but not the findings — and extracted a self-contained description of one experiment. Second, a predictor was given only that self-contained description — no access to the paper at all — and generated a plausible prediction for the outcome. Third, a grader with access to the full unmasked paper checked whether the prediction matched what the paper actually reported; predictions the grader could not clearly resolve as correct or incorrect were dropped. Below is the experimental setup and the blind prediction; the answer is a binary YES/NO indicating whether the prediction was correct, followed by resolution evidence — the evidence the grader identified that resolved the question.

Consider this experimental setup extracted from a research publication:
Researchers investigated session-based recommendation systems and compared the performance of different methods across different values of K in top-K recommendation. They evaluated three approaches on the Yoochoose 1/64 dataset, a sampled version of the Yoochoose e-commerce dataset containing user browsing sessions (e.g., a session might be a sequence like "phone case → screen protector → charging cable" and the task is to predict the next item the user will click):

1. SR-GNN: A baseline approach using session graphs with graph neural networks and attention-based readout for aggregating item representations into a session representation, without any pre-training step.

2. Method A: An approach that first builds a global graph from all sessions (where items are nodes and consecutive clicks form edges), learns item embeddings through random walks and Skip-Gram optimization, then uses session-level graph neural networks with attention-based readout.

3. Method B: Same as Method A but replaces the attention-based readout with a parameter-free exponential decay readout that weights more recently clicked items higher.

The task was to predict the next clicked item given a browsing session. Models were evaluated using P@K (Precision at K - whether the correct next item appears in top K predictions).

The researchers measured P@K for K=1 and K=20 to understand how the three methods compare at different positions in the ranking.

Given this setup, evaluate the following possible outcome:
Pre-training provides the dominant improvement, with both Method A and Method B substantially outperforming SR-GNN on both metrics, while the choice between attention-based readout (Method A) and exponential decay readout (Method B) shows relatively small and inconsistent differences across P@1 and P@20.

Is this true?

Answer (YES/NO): NO